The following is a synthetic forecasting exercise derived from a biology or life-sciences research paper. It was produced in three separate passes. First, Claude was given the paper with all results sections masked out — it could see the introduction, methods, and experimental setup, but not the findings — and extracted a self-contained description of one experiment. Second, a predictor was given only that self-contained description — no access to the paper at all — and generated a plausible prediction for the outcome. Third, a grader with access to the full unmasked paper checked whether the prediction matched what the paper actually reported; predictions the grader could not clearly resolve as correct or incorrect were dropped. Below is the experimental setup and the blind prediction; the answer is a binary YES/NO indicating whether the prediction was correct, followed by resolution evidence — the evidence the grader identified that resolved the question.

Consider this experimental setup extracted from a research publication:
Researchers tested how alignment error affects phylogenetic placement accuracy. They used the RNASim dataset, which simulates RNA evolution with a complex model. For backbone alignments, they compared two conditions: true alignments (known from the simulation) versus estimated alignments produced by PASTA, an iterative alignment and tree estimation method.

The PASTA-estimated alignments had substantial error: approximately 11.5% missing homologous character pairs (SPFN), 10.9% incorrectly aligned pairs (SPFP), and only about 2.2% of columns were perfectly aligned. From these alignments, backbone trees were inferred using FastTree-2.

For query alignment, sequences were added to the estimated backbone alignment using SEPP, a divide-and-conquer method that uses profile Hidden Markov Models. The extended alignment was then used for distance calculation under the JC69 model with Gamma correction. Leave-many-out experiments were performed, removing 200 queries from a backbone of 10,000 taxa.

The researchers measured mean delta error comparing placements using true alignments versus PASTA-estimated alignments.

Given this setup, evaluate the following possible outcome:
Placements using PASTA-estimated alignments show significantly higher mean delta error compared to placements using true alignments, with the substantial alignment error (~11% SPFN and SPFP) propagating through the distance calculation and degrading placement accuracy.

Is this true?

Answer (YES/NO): YES